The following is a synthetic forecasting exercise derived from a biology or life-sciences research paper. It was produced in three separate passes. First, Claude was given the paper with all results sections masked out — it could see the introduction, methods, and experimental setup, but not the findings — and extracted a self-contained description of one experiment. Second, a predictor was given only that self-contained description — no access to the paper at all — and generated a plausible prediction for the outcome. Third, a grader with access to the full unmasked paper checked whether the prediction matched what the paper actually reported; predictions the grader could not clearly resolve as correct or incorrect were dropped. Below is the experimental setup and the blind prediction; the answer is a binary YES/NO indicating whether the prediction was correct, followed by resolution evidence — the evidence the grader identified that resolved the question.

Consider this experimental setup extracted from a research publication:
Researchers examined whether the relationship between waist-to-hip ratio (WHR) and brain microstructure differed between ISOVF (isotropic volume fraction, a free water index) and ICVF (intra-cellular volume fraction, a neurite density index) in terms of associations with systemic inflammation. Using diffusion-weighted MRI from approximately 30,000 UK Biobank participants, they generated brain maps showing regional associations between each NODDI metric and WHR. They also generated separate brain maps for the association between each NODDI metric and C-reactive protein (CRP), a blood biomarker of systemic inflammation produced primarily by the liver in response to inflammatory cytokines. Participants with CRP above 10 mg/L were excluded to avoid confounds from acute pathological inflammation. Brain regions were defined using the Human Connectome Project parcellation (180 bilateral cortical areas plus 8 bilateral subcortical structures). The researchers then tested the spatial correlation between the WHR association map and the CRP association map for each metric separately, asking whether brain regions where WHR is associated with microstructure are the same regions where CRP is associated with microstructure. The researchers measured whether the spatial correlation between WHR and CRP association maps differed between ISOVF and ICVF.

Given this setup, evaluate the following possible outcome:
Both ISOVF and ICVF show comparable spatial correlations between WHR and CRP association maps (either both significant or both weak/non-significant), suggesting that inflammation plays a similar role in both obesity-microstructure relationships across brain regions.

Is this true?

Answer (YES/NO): NO